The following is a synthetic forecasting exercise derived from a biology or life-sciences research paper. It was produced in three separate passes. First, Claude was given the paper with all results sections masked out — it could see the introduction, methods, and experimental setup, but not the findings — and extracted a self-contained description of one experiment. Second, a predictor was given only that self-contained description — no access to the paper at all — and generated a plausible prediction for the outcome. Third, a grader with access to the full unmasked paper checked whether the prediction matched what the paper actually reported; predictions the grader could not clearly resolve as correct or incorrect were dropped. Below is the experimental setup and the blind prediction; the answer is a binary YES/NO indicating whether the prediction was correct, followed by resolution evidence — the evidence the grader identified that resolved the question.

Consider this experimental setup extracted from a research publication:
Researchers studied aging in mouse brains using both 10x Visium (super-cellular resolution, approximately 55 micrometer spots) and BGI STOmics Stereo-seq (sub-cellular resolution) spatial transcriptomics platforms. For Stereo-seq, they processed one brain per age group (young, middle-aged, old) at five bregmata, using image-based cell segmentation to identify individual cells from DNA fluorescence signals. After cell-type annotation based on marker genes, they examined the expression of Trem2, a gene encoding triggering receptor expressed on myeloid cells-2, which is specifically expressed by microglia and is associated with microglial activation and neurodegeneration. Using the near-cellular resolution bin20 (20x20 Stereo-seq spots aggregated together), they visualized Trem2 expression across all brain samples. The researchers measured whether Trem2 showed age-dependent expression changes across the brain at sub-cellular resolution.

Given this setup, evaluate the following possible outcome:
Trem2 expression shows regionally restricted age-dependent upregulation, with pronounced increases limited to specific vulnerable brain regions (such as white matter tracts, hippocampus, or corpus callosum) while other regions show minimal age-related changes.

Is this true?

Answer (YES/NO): NO